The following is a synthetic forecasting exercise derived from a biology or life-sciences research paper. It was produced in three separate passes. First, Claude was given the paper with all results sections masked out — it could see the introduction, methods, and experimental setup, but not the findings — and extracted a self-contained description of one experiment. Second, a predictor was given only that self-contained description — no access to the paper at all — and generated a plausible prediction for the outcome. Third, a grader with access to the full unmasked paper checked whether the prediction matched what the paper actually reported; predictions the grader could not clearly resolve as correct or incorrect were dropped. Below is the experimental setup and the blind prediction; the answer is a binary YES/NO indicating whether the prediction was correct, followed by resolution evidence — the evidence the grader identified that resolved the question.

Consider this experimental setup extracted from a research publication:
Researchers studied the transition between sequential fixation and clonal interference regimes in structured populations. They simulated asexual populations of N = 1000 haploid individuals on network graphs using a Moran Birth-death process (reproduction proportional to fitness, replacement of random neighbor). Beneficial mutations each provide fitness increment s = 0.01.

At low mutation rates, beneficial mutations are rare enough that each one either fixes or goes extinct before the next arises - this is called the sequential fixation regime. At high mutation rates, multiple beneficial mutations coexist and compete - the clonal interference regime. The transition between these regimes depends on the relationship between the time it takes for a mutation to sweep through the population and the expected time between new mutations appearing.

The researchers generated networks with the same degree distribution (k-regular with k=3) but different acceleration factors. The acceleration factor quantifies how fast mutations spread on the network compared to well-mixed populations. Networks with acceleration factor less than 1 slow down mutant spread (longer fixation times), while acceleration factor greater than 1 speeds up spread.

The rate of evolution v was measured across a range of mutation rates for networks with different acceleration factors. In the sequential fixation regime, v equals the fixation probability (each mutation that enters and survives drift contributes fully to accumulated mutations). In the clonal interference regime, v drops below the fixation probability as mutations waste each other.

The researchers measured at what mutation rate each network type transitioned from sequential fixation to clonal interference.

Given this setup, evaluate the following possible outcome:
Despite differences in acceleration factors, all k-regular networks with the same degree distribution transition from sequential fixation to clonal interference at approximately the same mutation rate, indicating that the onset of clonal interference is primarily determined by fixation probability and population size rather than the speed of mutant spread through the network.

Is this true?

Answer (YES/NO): NO